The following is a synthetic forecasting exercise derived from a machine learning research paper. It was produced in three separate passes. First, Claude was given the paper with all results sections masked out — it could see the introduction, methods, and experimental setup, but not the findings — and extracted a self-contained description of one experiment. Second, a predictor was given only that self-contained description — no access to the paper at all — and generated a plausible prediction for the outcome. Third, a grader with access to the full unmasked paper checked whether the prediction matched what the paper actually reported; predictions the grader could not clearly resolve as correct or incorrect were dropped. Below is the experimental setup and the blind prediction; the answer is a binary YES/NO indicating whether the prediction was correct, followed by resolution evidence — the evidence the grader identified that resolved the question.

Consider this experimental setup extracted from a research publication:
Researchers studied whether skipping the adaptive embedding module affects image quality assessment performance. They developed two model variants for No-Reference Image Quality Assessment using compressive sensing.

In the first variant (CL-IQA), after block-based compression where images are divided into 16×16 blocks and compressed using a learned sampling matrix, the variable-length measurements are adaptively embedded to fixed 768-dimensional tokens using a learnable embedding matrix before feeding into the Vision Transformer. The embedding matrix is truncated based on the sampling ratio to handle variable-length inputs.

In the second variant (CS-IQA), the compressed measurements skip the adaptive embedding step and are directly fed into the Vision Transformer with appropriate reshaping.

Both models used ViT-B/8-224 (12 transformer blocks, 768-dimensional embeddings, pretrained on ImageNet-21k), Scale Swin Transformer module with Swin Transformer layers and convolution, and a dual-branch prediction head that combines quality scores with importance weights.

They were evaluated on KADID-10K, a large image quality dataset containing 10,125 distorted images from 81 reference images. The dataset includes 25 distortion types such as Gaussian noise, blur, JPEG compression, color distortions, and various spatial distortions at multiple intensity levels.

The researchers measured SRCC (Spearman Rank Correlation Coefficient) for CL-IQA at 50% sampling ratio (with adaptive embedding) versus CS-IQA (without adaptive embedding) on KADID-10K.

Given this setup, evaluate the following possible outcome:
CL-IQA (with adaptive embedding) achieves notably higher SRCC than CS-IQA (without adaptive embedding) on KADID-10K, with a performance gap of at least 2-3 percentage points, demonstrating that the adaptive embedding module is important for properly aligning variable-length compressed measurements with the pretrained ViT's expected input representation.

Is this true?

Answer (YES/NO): NO